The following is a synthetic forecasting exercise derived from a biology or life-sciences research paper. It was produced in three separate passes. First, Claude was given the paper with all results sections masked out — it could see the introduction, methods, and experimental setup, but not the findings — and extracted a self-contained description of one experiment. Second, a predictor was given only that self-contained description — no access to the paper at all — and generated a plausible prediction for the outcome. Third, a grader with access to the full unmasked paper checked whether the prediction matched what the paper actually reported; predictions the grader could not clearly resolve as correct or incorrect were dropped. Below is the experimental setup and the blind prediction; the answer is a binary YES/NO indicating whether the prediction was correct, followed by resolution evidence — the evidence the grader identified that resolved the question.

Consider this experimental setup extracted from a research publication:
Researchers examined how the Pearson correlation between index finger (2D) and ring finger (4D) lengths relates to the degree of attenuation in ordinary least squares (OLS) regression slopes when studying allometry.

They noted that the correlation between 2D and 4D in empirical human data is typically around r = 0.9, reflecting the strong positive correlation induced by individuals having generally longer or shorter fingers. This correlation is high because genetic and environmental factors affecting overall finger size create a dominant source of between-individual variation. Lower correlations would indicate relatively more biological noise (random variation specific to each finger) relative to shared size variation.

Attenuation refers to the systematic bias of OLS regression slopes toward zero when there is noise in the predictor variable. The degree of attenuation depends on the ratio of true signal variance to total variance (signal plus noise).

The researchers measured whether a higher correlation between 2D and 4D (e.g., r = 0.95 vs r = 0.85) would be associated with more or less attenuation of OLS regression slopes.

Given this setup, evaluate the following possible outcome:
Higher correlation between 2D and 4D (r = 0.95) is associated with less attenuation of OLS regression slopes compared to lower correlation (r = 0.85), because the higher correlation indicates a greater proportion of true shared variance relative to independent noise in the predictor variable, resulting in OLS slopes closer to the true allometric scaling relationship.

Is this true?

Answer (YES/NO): YES